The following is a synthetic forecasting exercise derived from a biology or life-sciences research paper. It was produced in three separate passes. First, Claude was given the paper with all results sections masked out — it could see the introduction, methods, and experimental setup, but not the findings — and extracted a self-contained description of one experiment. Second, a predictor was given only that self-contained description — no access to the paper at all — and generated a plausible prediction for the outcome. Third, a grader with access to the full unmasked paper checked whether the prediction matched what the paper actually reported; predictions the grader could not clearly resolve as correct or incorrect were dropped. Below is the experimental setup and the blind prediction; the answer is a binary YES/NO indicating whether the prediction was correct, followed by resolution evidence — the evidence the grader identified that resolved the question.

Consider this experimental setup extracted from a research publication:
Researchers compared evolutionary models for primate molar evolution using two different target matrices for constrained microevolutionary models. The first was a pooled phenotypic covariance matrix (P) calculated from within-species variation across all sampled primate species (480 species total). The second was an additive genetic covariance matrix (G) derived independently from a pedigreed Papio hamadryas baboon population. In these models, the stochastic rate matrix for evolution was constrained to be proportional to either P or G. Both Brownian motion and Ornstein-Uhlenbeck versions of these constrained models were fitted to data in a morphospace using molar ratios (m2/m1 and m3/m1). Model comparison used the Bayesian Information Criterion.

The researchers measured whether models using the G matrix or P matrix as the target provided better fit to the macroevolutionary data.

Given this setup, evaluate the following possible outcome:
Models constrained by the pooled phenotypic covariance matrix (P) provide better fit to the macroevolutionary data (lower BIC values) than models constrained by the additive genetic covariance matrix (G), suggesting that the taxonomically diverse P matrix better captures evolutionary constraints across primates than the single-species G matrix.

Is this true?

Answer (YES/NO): NO